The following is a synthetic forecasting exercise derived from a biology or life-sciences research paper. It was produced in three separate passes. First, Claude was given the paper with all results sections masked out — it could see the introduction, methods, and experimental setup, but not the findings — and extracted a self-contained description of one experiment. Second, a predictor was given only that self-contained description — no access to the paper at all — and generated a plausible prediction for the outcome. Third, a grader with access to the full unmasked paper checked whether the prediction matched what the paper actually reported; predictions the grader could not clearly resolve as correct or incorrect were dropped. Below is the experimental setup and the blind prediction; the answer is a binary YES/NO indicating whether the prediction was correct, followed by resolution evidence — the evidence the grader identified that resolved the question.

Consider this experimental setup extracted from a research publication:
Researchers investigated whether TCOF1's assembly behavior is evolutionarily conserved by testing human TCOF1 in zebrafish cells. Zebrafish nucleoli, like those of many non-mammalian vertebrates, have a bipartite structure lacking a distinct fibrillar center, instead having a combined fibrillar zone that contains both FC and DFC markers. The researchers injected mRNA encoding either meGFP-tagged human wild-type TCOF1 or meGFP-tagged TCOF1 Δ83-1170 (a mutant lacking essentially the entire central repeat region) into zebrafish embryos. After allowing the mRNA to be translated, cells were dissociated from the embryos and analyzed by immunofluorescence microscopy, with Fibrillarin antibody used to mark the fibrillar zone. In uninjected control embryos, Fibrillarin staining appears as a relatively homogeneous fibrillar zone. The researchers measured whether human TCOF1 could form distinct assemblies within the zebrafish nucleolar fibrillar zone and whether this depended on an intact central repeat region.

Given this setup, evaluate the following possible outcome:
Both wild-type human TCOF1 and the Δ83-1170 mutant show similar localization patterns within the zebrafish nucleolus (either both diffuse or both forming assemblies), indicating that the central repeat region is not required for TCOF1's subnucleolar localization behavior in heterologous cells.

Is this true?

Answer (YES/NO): NO